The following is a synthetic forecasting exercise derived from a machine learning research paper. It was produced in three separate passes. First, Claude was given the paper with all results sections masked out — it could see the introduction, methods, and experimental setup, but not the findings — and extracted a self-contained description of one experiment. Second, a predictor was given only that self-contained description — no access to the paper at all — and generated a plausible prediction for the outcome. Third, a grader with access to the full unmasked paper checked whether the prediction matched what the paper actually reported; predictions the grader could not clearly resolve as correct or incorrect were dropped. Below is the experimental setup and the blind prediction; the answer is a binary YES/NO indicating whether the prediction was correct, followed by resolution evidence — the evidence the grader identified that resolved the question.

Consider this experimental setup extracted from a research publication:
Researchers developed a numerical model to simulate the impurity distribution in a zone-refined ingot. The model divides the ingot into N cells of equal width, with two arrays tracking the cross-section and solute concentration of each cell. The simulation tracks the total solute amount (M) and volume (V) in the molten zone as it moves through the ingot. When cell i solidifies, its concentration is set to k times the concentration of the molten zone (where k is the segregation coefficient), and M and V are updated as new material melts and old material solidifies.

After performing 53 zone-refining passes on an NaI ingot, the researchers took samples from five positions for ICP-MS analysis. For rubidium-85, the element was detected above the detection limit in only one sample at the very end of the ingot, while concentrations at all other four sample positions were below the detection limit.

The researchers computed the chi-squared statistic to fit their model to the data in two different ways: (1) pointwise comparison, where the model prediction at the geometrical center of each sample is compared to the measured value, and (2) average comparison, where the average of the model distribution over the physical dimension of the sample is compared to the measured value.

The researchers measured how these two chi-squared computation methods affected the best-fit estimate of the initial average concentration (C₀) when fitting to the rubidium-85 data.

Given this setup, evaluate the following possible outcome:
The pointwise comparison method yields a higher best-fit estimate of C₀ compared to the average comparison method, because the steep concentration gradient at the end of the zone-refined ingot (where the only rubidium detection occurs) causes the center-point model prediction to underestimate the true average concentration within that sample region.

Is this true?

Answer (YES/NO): NO